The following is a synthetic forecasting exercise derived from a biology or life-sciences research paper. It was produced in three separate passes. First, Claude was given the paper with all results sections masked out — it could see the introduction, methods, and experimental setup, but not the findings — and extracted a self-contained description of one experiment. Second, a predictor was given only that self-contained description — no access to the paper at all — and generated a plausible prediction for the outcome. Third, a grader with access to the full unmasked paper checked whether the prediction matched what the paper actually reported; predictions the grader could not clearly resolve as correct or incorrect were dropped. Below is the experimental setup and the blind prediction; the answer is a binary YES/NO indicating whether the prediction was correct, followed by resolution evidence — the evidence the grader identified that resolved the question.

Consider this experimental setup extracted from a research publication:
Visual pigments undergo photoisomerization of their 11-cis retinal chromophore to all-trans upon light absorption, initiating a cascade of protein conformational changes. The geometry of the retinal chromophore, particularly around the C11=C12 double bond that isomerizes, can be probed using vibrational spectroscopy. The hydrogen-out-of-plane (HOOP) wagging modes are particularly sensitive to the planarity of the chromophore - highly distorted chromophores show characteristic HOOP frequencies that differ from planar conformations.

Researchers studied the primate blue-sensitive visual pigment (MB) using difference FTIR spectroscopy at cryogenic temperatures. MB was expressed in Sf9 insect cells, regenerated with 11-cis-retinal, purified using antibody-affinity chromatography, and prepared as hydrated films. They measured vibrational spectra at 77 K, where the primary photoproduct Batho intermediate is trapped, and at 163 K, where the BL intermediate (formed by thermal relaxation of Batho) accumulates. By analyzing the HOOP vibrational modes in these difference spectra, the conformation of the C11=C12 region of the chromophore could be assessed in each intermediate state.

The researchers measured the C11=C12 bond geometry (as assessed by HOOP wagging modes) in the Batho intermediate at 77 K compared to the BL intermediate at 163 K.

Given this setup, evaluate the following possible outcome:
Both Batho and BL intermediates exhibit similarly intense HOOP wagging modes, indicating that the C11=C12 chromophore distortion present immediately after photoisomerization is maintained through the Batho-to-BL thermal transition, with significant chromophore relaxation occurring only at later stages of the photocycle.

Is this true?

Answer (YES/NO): NO